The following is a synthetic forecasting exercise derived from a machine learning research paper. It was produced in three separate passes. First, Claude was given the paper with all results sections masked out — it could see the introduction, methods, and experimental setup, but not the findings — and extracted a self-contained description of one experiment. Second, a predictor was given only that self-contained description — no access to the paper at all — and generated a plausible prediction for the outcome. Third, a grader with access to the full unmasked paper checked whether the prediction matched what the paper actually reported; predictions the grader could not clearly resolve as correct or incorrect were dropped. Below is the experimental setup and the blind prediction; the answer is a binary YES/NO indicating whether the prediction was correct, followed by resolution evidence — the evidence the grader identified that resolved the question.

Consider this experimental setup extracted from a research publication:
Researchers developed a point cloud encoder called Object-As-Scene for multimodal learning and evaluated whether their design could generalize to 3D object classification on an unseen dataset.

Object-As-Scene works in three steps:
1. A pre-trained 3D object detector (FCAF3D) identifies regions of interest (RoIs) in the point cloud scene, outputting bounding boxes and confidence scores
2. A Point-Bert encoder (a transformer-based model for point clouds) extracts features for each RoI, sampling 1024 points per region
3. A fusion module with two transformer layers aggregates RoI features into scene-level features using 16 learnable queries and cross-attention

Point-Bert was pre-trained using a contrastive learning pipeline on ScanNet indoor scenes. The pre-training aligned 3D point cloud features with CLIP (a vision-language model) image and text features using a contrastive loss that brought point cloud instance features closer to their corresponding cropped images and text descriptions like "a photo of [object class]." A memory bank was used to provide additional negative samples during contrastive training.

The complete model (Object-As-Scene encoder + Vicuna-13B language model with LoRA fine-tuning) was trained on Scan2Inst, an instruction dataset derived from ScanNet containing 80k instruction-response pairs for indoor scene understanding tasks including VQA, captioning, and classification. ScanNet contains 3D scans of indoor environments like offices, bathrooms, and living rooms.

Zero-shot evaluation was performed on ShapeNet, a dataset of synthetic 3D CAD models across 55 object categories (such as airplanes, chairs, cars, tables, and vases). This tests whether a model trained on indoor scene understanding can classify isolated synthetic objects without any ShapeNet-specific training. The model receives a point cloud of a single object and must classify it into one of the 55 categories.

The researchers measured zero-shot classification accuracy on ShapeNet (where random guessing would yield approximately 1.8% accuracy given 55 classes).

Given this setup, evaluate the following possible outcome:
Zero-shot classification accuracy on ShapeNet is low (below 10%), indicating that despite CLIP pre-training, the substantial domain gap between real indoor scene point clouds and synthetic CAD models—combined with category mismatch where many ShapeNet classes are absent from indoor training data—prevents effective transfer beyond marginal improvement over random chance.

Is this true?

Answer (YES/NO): NO